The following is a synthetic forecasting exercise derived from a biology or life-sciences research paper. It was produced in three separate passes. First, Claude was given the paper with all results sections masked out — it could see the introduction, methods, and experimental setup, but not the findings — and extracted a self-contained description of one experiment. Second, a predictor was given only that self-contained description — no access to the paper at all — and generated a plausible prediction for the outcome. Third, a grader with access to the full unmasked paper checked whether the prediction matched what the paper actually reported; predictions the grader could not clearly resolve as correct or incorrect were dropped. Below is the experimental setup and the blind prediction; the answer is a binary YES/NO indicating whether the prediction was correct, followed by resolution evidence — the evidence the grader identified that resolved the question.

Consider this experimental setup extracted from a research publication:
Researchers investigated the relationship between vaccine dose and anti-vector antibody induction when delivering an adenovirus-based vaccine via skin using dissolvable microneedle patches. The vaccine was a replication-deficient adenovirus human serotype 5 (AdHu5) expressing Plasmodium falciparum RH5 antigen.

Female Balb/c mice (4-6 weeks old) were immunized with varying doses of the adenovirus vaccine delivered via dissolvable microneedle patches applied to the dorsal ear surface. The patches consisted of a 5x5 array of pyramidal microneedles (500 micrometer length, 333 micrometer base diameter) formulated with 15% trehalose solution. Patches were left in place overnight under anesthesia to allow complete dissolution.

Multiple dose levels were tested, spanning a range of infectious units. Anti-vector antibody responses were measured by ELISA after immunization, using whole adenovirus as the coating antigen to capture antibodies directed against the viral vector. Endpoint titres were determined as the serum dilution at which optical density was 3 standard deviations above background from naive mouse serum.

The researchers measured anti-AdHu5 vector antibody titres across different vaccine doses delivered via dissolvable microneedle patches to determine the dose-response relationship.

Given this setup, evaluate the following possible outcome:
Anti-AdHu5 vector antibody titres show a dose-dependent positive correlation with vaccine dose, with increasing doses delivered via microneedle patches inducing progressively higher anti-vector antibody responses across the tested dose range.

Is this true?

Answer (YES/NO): YES